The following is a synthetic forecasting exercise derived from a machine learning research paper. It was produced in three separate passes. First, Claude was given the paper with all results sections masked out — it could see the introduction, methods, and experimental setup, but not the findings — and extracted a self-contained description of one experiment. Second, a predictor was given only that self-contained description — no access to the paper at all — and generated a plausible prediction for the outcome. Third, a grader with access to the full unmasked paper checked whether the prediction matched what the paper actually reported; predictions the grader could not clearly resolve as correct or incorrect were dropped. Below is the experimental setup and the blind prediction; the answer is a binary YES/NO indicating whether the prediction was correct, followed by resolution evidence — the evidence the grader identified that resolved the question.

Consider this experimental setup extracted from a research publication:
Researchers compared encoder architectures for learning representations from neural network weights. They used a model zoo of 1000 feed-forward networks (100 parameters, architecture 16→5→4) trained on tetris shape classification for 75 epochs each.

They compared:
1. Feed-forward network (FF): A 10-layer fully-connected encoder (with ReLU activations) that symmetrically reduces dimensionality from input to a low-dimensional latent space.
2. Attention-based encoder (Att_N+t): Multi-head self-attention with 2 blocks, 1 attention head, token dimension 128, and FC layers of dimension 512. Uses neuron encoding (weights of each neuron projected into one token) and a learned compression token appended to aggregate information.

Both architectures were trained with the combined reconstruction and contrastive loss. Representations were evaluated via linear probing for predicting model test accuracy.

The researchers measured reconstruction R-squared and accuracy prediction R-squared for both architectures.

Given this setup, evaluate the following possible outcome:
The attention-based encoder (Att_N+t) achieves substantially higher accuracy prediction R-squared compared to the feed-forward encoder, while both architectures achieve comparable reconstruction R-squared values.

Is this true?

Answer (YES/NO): NO